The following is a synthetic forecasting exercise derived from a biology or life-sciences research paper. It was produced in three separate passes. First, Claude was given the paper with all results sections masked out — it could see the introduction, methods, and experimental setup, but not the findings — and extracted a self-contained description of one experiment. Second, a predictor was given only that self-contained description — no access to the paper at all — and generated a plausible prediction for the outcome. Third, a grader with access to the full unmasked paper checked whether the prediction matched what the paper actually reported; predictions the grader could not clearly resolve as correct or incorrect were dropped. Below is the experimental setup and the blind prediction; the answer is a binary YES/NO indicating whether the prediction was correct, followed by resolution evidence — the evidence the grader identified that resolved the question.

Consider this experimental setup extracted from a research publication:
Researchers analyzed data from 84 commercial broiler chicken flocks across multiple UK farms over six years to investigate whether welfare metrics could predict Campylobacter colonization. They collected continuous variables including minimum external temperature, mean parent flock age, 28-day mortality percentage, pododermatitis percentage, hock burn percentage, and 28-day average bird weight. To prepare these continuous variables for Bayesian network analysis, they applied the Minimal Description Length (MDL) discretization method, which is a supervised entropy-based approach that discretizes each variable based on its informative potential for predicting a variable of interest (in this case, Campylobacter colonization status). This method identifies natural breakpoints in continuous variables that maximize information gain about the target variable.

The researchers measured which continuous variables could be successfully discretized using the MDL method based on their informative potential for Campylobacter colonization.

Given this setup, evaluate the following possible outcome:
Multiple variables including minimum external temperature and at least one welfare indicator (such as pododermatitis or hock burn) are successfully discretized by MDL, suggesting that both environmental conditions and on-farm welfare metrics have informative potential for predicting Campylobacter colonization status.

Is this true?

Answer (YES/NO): NO